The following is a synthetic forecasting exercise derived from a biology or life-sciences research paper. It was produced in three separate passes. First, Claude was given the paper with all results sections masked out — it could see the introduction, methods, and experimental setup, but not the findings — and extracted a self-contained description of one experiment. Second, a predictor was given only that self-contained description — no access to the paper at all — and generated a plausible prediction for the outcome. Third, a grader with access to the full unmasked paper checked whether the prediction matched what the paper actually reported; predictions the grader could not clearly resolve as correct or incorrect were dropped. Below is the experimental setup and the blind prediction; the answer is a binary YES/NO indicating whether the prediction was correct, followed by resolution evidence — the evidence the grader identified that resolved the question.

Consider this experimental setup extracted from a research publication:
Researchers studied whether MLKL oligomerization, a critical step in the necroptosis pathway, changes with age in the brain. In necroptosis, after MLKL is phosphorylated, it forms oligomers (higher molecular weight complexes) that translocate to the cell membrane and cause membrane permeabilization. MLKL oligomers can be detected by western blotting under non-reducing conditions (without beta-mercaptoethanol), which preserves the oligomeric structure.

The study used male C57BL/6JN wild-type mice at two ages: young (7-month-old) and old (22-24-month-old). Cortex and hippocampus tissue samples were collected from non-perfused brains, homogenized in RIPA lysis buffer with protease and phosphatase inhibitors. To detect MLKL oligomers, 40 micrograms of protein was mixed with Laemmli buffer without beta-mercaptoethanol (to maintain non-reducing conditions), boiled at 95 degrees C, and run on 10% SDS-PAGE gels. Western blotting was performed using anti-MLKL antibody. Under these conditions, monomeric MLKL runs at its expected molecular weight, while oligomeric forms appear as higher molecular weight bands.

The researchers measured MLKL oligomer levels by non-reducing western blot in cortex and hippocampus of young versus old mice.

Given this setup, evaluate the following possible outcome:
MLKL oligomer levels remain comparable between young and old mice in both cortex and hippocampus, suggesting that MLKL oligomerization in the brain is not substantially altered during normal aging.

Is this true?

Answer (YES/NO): NO